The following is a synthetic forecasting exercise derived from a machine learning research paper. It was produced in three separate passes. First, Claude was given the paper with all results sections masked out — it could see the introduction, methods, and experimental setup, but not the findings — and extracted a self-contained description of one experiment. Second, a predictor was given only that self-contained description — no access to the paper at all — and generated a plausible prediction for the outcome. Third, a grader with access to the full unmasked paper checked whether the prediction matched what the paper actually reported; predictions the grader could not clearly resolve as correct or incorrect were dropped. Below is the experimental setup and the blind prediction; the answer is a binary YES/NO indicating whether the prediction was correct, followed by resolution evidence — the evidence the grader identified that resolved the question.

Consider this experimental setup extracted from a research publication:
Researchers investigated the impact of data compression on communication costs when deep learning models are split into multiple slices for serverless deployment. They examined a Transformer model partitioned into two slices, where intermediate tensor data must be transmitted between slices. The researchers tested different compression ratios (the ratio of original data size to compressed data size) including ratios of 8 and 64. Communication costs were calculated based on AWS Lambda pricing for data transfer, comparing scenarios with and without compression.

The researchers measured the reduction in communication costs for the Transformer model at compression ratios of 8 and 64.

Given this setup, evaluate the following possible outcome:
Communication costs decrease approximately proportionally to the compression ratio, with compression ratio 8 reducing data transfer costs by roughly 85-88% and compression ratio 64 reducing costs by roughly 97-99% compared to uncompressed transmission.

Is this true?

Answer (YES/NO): NO